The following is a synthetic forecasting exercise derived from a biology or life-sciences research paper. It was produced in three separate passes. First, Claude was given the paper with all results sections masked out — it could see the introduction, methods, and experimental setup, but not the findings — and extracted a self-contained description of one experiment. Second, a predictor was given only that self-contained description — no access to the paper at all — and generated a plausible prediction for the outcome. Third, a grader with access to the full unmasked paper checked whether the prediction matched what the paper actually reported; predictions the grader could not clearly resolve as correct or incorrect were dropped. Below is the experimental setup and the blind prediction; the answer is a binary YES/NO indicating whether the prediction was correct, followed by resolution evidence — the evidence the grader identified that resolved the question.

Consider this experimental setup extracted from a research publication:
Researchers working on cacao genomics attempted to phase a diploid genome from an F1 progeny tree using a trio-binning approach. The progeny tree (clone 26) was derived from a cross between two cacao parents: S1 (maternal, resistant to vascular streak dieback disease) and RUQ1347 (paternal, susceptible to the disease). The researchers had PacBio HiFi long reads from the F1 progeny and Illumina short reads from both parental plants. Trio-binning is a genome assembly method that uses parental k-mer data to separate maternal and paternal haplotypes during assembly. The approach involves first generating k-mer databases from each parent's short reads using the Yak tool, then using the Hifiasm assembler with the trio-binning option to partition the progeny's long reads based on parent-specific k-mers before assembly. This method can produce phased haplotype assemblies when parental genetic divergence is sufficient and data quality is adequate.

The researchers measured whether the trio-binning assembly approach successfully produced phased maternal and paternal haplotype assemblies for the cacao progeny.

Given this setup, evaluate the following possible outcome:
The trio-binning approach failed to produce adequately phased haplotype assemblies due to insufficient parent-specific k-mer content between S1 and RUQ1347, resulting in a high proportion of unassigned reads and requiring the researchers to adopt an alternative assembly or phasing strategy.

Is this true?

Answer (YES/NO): NO